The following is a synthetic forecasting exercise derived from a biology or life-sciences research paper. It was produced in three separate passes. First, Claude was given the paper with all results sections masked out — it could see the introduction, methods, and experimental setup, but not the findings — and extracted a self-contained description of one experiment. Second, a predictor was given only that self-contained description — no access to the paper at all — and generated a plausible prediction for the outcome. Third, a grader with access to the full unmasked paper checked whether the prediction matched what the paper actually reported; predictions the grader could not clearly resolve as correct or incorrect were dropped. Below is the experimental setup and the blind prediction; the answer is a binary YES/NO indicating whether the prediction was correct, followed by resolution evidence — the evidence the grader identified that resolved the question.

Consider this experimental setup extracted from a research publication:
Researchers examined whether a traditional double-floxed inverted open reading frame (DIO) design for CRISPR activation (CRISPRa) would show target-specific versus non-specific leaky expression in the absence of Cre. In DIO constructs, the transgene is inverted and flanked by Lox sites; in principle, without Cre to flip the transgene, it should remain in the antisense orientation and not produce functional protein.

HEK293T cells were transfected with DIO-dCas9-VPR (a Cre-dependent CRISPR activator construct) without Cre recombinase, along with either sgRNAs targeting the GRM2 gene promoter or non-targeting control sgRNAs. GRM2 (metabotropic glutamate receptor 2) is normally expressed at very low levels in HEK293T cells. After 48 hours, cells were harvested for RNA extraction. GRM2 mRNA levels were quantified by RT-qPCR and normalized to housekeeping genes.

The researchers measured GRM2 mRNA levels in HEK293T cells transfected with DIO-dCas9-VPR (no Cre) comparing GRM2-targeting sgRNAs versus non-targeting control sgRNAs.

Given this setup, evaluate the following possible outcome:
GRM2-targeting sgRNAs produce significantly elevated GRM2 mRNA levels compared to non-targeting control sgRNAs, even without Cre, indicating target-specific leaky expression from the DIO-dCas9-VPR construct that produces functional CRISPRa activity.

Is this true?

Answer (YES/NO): YES